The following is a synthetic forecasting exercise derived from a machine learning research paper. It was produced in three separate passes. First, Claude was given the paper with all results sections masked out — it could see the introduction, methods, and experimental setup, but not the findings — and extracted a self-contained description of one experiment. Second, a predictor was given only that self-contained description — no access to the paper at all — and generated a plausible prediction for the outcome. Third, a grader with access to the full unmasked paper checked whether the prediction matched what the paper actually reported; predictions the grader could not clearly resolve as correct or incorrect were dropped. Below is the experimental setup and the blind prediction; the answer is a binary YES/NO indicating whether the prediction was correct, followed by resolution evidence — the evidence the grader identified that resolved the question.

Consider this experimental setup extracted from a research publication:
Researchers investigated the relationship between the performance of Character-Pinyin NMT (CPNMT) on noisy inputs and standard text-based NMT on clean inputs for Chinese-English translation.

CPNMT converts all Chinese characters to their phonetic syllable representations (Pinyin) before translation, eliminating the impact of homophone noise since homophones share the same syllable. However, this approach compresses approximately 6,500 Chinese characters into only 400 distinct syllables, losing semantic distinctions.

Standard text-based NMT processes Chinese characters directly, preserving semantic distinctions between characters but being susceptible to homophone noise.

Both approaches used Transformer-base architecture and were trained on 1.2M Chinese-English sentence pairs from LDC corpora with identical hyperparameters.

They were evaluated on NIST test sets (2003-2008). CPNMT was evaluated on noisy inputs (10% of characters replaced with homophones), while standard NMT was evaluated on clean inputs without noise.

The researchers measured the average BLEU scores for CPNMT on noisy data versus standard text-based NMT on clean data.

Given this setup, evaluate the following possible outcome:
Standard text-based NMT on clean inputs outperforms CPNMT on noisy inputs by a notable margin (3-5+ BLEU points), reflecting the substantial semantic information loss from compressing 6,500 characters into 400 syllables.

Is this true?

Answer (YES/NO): NO